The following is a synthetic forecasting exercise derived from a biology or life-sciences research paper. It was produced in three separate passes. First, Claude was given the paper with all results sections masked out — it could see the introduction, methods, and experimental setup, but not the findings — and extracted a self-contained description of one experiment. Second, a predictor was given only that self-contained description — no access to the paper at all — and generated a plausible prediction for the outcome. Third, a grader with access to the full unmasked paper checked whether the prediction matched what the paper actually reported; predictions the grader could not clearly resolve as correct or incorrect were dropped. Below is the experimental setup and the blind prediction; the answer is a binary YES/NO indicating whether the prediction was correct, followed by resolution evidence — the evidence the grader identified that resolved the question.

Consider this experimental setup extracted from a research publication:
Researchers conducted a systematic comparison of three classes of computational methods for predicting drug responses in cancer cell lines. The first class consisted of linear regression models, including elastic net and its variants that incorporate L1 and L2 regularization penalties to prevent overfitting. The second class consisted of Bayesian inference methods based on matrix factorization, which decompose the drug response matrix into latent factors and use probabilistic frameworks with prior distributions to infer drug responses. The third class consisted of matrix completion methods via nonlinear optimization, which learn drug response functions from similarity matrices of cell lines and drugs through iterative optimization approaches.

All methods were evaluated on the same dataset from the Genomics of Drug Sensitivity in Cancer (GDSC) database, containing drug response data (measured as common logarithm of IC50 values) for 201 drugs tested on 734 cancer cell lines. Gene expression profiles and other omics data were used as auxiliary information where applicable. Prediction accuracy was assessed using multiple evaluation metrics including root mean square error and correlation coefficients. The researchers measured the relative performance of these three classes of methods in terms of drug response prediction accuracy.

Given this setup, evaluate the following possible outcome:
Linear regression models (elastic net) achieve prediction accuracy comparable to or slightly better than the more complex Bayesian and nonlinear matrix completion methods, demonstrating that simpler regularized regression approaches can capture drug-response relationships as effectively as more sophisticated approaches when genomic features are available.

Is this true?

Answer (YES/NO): NO